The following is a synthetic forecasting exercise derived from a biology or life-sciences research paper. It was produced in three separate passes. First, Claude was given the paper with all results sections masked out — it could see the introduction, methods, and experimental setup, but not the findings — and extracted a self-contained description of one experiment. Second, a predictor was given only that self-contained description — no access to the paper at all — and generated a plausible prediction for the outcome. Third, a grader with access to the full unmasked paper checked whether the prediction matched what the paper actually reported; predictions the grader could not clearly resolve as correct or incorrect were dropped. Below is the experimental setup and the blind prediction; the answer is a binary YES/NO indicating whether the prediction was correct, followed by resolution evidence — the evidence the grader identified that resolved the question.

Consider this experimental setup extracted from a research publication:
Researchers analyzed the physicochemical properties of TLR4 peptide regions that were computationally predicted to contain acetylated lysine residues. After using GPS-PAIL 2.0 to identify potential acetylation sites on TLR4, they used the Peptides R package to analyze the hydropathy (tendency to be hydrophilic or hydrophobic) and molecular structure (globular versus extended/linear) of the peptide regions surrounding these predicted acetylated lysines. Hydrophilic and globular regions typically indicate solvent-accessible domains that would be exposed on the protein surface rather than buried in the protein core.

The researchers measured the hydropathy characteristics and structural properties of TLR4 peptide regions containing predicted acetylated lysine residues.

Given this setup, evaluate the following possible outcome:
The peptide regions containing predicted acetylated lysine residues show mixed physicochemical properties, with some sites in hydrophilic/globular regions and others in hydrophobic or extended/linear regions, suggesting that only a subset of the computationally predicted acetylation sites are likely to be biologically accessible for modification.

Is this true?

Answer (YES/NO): NO